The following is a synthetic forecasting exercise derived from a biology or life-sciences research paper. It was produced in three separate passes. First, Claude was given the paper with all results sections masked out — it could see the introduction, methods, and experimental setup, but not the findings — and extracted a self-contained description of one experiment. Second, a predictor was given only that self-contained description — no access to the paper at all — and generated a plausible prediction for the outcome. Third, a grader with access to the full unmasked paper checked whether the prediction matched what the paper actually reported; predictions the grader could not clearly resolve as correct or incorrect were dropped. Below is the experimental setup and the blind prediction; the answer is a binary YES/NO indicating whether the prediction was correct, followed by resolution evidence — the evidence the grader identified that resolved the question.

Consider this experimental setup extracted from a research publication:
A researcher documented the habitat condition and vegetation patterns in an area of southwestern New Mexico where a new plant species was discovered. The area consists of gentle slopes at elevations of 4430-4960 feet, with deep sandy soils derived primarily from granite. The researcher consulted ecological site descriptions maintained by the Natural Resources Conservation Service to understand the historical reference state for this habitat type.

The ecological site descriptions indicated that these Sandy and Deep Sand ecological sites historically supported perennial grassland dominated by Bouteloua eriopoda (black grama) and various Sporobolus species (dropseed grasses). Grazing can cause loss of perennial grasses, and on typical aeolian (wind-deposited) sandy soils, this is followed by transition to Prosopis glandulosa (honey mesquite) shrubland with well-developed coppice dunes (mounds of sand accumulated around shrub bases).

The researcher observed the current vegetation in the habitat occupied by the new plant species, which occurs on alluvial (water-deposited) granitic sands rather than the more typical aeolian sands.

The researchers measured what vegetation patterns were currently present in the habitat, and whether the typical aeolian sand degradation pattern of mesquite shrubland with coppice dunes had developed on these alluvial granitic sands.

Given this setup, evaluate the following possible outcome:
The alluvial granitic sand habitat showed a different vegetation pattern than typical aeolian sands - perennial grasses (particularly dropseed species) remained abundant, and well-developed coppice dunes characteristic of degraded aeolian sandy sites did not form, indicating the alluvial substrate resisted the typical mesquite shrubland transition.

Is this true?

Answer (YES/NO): NO